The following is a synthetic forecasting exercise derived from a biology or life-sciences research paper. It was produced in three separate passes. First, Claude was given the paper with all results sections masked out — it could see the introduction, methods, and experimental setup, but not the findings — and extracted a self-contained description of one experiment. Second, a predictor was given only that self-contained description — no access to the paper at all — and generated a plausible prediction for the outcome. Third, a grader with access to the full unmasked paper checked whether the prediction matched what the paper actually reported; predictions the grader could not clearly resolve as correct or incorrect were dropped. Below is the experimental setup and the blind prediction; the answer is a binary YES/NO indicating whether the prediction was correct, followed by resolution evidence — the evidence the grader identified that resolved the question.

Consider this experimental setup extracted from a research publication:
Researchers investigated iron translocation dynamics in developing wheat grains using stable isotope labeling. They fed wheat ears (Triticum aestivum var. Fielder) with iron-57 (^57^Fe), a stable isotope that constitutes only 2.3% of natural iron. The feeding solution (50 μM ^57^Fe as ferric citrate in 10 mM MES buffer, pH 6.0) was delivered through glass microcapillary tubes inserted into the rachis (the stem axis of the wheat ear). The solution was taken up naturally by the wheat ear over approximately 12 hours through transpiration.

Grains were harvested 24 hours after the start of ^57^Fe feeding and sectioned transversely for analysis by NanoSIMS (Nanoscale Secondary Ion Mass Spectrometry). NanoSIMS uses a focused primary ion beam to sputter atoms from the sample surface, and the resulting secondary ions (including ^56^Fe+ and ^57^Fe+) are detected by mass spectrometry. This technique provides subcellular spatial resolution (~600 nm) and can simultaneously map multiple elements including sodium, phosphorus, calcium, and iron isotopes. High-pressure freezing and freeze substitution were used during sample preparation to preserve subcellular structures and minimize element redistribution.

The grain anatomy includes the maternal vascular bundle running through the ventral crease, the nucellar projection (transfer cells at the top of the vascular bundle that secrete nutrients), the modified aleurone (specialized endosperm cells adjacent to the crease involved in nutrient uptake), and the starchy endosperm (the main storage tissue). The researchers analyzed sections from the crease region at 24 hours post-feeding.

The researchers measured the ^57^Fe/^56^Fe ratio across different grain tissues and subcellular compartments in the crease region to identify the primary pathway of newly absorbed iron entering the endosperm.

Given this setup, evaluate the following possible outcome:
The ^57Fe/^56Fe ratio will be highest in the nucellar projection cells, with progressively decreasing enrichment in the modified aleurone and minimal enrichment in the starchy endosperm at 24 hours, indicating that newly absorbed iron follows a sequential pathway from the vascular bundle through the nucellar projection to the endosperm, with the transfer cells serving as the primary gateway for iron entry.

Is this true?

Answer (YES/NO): NO